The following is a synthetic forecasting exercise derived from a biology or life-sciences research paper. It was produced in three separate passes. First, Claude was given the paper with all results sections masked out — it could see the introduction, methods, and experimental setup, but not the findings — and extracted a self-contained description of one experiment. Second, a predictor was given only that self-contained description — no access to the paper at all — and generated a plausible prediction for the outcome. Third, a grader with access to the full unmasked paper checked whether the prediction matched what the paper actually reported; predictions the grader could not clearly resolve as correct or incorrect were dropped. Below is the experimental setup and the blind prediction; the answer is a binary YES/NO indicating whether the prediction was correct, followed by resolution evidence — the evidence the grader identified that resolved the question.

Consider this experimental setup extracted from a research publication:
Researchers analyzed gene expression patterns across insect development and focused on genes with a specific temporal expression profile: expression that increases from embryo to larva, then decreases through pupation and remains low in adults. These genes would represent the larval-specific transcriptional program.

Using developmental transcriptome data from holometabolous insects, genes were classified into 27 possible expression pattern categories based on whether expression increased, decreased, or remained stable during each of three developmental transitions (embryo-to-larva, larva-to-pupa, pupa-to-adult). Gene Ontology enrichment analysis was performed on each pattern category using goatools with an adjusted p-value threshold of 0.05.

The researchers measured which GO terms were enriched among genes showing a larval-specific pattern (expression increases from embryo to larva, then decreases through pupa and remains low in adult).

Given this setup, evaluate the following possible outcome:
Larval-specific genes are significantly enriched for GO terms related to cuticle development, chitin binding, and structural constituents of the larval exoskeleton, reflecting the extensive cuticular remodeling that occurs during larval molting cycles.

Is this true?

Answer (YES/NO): NO